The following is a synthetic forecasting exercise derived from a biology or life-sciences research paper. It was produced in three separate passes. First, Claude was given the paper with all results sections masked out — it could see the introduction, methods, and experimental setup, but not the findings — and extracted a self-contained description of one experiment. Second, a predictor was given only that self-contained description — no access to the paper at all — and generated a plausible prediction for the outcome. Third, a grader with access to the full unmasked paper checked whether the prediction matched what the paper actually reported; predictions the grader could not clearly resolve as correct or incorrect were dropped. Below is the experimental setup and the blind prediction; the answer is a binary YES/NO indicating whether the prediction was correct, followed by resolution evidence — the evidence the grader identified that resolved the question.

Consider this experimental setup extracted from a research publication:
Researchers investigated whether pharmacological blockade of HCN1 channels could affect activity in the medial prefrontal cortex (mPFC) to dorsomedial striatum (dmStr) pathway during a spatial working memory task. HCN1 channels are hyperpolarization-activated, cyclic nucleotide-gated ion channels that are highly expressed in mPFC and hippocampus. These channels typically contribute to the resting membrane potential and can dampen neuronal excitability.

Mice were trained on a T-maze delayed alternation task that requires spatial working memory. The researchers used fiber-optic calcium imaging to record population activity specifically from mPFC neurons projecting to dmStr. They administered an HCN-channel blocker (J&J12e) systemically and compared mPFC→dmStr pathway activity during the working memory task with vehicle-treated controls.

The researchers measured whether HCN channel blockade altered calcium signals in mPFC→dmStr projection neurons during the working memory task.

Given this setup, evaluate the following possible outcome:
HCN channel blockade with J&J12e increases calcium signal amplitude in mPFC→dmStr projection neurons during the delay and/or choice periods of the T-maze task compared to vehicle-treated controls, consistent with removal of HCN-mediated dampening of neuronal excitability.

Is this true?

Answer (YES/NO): YES